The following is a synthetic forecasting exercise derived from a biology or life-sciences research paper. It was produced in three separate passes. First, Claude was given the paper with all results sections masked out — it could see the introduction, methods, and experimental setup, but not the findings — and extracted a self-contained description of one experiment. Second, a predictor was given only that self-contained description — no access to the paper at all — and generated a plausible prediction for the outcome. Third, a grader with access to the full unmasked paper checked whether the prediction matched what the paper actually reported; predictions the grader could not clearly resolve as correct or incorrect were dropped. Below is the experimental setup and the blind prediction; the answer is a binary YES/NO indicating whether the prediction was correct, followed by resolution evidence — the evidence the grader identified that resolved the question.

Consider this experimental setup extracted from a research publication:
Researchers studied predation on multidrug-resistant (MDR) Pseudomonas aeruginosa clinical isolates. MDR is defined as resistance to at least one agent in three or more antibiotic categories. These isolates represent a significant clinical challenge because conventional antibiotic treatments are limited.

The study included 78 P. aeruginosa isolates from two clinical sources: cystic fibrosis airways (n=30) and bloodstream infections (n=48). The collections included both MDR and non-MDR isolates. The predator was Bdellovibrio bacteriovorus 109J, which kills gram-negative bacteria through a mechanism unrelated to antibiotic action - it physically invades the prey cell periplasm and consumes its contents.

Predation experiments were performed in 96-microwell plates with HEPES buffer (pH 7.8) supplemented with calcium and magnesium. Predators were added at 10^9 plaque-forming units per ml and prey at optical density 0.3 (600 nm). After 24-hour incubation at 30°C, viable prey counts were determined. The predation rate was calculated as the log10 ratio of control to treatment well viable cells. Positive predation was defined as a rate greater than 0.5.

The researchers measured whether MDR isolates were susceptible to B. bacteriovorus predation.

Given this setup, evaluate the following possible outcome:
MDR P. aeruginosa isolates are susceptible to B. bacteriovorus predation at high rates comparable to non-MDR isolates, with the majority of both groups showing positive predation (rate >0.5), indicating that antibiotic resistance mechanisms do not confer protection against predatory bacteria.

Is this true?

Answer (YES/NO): NO